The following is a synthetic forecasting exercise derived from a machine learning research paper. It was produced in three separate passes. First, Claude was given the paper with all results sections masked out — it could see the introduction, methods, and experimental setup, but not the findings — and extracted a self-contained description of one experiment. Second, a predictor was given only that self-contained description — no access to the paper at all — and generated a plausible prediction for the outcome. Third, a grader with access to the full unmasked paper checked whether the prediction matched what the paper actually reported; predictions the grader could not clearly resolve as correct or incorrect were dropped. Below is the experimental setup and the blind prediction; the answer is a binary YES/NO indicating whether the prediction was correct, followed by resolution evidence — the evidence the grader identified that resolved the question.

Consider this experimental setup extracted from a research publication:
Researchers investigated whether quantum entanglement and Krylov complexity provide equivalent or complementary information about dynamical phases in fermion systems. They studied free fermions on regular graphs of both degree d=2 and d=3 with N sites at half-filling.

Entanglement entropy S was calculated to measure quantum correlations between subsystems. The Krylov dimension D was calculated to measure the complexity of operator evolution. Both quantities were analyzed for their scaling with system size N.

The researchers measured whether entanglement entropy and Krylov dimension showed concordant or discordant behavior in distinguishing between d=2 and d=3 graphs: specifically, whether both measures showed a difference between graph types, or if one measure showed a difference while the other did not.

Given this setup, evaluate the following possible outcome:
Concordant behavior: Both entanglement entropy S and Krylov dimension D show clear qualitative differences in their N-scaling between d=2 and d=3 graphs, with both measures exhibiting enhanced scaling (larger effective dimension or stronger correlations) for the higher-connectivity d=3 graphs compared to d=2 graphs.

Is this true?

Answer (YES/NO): NO